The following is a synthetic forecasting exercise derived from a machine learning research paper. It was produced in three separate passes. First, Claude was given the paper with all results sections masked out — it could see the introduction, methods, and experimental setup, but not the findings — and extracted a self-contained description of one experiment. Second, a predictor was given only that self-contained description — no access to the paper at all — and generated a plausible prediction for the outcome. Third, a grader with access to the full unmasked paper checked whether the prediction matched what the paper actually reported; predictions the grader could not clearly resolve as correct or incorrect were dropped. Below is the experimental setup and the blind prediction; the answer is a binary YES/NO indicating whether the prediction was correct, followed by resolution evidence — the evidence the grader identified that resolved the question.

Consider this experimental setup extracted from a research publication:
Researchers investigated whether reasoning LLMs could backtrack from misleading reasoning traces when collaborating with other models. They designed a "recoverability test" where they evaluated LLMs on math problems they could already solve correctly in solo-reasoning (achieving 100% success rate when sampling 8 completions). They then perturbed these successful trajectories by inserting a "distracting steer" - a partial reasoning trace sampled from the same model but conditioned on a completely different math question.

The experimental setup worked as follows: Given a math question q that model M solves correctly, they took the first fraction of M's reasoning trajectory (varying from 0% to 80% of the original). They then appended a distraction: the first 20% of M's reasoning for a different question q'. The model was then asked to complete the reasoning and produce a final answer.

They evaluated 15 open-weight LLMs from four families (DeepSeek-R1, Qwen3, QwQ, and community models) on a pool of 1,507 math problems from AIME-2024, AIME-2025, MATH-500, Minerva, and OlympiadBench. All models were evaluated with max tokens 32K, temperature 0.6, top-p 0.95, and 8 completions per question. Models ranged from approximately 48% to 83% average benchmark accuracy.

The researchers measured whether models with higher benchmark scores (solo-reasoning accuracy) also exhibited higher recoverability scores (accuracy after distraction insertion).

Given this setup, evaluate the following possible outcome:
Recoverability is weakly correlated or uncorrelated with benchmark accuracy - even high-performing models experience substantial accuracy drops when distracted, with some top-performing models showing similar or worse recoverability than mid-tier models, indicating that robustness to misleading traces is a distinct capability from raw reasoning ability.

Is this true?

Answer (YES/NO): YES